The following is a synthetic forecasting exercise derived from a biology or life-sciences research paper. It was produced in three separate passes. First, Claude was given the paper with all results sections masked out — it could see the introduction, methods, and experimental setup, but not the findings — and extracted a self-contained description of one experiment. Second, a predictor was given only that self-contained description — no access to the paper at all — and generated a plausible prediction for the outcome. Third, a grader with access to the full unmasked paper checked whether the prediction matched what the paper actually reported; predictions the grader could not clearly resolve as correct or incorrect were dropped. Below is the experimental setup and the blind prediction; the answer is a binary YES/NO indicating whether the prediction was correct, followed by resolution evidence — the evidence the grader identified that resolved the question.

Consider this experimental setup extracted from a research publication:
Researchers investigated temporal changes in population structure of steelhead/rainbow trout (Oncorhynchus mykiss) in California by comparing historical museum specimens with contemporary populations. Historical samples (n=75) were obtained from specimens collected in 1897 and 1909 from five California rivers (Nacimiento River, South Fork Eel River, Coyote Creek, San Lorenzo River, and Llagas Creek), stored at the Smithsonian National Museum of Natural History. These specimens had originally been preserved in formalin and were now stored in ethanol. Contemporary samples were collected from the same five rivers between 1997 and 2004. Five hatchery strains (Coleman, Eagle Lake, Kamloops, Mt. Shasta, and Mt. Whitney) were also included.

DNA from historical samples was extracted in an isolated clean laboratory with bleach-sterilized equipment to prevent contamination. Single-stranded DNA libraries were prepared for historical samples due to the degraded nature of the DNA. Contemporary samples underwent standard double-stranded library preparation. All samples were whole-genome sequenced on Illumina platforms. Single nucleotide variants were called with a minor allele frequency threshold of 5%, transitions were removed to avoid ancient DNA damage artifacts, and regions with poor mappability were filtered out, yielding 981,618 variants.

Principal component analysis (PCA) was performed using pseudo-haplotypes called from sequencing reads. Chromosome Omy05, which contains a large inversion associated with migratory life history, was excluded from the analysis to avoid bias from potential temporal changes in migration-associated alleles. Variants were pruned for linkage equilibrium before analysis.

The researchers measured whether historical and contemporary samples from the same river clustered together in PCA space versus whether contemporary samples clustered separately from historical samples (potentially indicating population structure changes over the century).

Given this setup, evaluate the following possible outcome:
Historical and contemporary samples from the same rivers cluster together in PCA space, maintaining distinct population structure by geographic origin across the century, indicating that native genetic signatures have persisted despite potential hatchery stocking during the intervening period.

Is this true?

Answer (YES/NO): YES